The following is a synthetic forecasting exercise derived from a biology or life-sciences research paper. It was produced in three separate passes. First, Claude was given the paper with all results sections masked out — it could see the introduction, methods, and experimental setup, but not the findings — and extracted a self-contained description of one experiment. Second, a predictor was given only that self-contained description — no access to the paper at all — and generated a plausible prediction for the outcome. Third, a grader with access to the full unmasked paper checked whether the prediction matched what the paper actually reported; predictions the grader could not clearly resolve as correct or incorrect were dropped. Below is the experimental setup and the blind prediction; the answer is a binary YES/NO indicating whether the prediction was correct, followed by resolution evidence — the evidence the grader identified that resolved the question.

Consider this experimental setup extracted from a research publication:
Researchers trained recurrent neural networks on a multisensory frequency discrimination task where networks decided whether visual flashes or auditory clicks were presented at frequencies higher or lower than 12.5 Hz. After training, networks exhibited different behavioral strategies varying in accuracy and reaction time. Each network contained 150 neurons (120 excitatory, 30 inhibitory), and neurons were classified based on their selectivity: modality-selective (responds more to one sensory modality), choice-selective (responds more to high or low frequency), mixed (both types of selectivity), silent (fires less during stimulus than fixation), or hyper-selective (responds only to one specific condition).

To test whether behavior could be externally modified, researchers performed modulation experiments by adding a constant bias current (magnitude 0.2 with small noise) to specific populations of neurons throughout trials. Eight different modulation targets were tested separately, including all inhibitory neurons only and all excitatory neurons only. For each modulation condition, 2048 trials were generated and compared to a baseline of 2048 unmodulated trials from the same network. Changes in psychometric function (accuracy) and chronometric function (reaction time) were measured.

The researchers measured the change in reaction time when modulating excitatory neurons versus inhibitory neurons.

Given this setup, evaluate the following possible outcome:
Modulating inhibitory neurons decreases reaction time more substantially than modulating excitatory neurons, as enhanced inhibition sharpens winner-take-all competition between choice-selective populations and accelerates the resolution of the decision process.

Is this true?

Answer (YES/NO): NO